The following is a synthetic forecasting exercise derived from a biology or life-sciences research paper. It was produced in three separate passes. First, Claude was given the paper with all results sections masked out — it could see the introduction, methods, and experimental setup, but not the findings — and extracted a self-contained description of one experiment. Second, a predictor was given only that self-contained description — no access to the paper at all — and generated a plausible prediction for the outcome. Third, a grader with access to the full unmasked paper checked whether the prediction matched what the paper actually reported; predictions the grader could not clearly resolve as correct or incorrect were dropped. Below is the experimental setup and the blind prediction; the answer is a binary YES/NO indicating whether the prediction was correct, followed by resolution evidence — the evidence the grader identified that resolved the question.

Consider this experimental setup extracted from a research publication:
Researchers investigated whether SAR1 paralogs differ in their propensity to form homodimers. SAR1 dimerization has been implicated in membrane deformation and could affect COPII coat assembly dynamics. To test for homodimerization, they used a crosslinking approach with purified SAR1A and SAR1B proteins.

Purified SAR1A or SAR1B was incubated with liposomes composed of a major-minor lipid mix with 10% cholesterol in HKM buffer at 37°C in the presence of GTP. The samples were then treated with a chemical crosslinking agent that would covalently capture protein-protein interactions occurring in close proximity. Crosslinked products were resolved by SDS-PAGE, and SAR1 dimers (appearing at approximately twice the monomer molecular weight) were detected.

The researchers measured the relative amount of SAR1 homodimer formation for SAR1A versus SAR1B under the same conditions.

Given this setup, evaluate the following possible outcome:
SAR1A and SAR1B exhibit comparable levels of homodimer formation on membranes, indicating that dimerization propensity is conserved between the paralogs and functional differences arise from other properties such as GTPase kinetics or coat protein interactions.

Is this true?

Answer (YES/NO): NO